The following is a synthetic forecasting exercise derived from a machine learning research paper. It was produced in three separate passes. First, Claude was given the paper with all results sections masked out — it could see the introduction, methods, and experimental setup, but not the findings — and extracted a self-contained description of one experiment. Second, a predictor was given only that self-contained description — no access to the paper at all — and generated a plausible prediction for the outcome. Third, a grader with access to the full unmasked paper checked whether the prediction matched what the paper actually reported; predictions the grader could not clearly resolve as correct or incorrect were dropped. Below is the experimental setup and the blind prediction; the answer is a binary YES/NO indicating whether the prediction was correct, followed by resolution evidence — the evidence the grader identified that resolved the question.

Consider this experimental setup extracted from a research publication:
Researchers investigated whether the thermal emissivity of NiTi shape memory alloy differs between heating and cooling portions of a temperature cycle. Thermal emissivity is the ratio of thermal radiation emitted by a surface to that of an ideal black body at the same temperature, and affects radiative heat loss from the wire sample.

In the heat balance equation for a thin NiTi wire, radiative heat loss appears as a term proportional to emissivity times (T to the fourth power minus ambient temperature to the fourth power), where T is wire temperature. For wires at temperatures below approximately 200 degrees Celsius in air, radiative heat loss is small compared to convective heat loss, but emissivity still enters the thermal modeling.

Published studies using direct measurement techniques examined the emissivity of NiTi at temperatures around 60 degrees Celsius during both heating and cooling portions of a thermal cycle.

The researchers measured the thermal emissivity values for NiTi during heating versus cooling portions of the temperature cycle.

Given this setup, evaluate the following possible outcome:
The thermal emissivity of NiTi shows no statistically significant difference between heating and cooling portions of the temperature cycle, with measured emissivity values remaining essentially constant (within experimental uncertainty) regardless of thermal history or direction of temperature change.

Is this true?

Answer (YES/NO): NO